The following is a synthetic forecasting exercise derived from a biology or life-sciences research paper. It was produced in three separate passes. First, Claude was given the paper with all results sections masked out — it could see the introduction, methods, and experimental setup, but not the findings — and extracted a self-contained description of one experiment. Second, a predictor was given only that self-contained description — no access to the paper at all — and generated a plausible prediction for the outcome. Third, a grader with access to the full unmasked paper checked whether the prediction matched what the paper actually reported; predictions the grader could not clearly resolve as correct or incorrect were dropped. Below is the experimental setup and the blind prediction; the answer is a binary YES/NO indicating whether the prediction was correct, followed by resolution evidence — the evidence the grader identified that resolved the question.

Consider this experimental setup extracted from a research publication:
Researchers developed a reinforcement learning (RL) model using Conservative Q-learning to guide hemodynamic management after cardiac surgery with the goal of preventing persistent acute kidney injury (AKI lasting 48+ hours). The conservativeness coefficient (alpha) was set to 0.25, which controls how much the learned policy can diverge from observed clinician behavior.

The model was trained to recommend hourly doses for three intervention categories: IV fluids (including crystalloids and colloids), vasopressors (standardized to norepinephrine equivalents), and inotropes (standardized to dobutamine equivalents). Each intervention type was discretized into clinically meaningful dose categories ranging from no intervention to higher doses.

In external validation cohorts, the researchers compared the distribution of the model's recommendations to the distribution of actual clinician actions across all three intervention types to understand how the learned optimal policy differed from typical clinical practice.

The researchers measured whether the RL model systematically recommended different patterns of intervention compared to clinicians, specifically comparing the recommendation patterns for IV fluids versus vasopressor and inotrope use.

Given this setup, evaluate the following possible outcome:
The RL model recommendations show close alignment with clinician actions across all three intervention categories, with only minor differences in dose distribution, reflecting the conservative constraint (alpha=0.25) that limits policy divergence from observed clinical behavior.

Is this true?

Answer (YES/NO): NO